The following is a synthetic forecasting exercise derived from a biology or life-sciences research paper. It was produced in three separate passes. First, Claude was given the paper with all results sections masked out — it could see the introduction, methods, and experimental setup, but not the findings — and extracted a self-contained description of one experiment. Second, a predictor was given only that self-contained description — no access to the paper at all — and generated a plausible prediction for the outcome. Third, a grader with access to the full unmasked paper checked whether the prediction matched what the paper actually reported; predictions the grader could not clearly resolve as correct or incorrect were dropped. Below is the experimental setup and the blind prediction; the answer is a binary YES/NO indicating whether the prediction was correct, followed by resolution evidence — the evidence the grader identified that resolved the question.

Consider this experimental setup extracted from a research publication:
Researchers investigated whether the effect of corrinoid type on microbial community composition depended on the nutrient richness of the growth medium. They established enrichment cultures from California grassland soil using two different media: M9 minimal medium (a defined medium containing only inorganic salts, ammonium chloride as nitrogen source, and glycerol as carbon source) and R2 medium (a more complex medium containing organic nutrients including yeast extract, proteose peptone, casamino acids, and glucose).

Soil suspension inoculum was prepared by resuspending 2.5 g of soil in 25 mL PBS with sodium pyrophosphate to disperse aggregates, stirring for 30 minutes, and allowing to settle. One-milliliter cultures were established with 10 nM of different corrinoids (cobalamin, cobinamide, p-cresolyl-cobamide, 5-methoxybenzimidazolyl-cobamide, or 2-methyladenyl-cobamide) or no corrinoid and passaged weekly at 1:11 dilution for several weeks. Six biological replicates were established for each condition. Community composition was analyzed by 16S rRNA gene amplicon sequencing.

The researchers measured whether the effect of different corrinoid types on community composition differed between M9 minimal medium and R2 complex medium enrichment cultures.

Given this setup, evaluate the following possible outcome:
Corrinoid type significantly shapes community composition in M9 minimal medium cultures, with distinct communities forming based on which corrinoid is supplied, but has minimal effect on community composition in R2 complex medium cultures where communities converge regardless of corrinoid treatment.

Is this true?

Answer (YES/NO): NO